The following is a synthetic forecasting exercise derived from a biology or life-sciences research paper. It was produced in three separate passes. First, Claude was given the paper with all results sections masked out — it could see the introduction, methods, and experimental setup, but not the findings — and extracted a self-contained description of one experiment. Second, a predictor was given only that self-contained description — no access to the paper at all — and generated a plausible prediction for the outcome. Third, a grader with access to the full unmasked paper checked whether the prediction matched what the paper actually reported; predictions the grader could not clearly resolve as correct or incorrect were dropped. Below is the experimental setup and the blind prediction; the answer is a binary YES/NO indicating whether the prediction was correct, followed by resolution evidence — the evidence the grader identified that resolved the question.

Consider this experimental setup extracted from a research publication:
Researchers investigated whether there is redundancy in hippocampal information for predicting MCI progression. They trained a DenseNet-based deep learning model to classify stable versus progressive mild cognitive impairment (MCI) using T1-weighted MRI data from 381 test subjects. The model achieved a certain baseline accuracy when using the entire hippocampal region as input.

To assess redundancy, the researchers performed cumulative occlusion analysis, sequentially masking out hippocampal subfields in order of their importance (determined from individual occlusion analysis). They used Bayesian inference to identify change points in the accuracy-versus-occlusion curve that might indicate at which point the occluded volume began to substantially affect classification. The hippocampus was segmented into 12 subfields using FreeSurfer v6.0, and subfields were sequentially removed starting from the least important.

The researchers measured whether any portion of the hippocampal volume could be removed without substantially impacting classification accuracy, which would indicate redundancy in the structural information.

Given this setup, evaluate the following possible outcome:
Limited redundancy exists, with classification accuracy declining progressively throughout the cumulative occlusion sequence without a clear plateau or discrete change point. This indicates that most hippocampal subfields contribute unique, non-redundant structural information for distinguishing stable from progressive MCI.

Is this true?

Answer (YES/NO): NO